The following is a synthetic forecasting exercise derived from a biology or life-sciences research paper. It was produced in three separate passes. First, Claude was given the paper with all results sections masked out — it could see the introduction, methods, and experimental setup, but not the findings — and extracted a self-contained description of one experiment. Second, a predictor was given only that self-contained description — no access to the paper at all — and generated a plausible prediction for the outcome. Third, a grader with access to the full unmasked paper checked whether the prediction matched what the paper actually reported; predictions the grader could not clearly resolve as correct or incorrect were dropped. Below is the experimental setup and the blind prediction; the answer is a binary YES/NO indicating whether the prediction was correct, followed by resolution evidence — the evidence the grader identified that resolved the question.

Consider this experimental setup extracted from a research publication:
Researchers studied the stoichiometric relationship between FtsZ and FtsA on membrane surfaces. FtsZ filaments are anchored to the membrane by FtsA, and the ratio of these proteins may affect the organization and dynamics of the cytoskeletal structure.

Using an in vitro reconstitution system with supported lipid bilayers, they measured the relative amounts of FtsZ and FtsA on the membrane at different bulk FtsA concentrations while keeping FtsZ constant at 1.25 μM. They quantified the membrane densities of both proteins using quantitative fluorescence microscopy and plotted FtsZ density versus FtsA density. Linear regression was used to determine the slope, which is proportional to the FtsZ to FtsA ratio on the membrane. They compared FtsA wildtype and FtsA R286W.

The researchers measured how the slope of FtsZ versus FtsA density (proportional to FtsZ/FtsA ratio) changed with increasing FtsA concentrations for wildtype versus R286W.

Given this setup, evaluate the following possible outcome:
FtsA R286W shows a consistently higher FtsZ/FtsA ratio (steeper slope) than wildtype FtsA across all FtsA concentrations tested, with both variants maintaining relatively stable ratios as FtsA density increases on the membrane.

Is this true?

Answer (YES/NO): NO